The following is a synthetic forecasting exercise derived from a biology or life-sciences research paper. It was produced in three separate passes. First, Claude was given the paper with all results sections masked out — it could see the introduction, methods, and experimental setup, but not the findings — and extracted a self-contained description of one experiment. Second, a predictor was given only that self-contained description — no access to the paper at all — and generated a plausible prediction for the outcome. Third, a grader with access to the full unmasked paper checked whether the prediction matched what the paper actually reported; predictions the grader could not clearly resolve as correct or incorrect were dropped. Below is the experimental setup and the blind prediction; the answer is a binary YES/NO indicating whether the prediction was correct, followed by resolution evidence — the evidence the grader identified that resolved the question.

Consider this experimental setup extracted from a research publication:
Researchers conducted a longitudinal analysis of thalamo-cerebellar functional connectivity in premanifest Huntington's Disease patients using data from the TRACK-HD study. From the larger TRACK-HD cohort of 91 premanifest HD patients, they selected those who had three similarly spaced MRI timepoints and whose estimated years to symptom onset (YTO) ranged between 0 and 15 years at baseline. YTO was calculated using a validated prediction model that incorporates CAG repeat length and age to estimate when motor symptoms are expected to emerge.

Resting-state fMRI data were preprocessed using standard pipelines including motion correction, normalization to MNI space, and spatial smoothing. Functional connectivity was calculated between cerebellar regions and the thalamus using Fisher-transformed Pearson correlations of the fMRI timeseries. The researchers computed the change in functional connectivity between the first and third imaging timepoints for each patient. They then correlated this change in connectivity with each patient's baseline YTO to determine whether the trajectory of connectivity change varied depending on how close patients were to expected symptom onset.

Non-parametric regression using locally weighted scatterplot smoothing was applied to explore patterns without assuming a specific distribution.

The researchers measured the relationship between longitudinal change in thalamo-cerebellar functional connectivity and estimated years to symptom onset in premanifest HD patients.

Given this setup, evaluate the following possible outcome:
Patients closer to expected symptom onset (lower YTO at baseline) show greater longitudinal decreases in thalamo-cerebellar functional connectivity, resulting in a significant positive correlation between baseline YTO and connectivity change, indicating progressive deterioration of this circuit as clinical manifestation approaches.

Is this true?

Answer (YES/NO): NO